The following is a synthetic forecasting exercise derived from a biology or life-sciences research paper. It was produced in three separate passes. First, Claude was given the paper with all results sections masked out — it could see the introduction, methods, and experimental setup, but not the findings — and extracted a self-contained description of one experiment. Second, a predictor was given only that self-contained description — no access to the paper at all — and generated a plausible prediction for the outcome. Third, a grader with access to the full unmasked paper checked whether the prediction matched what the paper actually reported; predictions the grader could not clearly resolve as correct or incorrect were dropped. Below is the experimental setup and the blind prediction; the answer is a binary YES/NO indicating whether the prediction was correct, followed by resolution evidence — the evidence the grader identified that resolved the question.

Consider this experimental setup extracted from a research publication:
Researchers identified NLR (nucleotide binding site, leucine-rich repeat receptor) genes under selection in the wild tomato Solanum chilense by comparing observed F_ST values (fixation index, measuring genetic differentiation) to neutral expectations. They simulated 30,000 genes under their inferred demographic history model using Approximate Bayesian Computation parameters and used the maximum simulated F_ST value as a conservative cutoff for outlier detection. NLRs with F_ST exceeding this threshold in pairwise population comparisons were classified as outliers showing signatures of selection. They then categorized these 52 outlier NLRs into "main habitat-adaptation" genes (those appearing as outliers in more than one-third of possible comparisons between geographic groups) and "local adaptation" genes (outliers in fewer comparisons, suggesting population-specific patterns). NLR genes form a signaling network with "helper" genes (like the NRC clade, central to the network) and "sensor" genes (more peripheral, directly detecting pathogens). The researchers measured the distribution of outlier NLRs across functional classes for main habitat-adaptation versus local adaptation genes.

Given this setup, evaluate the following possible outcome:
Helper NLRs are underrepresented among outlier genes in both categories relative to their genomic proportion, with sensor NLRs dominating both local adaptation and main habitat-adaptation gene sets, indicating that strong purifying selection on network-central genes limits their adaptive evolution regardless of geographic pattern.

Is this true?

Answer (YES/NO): NO